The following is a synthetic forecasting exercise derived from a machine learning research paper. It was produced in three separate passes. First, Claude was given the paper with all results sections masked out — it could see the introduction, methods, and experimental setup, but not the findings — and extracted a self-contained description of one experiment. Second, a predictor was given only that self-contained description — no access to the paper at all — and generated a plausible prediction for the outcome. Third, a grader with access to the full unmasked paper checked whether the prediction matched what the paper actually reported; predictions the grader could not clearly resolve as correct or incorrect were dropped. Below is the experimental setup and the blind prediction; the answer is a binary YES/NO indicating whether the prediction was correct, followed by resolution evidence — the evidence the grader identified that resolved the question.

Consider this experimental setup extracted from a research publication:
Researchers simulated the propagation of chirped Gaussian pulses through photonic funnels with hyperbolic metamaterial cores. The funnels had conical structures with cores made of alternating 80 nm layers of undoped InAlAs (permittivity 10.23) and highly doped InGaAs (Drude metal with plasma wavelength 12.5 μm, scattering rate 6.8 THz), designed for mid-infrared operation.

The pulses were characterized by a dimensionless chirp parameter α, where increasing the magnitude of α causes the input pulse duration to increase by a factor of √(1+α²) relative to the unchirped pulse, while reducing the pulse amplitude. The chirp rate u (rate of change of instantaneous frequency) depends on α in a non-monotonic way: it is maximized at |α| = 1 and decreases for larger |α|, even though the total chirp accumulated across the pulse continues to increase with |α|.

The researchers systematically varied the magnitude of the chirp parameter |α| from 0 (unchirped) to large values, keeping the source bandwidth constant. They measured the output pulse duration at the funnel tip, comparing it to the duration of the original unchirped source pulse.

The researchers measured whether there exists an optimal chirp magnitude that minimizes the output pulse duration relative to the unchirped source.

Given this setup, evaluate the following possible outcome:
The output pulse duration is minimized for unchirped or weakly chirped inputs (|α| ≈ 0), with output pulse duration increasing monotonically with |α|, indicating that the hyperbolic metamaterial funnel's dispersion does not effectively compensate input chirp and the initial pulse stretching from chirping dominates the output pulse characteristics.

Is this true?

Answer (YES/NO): NO